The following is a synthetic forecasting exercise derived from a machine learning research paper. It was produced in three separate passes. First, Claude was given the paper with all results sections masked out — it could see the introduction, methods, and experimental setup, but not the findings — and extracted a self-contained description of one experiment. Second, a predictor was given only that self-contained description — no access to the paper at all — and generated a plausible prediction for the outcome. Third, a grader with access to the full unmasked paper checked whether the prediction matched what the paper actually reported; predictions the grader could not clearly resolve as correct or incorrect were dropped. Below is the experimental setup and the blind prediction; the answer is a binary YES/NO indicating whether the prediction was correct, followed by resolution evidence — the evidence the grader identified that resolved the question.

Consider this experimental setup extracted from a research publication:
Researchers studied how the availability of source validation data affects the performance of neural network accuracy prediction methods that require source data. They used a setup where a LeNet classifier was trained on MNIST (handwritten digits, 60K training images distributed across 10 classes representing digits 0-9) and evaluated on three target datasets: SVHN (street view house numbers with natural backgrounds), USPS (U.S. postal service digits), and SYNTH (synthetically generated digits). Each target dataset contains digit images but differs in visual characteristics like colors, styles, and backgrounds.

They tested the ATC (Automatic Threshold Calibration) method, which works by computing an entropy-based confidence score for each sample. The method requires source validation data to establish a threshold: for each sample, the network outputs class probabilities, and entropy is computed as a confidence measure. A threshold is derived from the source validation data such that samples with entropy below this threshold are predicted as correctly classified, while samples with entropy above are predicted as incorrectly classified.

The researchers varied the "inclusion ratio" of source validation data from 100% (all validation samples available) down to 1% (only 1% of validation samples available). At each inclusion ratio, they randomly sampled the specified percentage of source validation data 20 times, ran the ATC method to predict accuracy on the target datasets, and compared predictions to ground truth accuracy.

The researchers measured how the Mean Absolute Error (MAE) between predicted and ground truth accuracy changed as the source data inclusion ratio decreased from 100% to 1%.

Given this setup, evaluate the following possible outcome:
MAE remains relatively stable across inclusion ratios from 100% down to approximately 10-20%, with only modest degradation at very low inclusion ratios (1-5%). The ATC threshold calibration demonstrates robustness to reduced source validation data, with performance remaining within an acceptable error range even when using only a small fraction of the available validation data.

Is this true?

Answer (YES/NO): NO